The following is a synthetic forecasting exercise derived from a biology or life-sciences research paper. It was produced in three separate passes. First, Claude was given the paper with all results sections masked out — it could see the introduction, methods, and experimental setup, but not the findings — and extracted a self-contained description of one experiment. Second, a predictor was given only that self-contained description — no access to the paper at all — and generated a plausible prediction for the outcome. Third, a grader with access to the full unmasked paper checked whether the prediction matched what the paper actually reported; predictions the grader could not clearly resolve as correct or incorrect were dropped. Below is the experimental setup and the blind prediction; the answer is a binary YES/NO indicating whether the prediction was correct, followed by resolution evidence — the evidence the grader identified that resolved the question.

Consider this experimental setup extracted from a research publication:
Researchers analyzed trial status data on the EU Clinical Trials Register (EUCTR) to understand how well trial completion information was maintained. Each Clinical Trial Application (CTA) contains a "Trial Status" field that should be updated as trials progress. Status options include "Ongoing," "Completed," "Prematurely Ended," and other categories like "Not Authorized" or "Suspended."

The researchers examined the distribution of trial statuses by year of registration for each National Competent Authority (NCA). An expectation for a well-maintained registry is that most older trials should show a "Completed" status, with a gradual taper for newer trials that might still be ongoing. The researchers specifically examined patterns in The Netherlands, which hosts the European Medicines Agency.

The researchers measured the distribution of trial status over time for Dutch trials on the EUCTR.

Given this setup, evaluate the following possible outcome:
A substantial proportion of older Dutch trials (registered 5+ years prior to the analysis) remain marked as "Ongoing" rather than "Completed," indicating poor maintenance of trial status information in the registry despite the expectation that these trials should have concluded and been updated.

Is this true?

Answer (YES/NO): YES